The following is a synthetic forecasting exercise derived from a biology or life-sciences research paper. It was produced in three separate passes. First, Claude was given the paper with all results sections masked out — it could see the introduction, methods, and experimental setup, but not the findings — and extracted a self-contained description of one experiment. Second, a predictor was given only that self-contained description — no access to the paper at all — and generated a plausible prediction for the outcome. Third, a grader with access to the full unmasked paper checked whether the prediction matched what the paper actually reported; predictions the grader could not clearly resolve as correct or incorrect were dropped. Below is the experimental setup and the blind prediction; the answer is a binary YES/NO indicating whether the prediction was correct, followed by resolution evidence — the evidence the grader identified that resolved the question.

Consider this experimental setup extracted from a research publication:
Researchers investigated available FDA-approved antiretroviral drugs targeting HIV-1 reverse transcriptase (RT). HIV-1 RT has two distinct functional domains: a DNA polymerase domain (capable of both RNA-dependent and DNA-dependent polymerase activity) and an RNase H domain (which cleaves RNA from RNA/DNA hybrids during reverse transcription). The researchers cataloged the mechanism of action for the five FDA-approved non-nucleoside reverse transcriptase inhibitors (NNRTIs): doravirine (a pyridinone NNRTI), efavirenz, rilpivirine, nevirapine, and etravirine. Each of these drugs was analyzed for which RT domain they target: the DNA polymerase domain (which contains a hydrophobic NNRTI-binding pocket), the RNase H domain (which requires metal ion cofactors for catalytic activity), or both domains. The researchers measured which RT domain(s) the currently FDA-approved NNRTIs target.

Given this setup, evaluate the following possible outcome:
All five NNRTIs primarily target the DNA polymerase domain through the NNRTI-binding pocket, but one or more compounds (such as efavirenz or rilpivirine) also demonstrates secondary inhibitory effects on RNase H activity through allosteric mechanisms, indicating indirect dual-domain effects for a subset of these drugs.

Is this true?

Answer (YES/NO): NO